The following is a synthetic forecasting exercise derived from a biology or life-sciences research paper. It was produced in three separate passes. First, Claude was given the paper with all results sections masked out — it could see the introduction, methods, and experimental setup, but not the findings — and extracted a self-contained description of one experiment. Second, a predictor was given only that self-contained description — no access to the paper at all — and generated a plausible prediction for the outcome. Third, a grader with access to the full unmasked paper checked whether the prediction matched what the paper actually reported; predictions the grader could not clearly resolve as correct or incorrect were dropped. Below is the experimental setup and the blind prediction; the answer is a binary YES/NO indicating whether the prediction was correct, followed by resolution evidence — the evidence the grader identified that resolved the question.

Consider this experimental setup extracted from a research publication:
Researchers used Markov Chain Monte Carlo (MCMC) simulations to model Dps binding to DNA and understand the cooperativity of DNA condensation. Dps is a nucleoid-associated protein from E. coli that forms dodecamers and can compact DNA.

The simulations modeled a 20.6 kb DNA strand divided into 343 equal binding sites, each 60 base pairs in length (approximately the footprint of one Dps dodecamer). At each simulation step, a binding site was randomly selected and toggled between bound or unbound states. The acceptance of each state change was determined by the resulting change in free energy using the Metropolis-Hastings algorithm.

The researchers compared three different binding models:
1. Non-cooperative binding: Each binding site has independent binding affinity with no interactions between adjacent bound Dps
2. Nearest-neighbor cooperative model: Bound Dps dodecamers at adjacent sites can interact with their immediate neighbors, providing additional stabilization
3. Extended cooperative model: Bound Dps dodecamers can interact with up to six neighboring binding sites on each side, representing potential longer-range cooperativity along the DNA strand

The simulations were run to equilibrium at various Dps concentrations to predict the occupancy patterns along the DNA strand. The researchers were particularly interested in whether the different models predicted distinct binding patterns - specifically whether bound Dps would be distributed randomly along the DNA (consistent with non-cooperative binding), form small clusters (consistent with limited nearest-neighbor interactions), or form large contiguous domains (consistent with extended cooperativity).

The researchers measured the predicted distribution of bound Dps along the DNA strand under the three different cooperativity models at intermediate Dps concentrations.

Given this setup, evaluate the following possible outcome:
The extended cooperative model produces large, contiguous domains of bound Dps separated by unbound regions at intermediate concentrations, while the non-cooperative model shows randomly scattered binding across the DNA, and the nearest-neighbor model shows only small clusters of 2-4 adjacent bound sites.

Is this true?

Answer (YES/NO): NO